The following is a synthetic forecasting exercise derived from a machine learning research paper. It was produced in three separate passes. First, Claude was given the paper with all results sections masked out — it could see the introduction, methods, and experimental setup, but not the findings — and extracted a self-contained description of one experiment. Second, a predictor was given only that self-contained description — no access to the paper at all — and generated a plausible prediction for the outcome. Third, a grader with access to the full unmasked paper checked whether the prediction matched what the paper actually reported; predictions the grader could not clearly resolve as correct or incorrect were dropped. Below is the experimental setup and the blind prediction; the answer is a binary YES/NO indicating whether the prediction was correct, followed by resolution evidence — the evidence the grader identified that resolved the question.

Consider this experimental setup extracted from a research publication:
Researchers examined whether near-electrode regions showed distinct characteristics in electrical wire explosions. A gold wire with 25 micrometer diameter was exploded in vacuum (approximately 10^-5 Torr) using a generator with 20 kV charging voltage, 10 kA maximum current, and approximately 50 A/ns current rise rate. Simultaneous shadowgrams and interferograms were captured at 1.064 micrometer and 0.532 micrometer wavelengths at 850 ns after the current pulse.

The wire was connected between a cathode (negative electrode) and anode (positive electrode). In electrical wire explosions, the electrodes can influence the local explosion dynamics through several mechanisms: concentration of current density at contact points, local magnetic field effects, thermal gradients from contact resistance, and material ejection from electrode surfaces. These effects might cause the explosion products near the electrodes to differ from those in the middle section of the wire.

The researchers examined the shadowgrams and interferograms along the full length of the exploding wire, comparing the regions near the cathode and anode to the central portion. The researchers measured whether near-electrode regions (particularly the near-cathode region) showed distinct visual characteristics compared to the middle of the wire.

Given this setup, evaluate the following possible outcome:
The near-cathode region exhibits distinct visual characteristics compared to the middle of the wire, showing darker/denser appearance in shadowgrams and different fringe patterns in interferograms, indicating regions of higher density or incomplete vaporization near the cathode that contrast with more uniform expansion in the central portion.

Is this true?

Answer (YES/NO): NO